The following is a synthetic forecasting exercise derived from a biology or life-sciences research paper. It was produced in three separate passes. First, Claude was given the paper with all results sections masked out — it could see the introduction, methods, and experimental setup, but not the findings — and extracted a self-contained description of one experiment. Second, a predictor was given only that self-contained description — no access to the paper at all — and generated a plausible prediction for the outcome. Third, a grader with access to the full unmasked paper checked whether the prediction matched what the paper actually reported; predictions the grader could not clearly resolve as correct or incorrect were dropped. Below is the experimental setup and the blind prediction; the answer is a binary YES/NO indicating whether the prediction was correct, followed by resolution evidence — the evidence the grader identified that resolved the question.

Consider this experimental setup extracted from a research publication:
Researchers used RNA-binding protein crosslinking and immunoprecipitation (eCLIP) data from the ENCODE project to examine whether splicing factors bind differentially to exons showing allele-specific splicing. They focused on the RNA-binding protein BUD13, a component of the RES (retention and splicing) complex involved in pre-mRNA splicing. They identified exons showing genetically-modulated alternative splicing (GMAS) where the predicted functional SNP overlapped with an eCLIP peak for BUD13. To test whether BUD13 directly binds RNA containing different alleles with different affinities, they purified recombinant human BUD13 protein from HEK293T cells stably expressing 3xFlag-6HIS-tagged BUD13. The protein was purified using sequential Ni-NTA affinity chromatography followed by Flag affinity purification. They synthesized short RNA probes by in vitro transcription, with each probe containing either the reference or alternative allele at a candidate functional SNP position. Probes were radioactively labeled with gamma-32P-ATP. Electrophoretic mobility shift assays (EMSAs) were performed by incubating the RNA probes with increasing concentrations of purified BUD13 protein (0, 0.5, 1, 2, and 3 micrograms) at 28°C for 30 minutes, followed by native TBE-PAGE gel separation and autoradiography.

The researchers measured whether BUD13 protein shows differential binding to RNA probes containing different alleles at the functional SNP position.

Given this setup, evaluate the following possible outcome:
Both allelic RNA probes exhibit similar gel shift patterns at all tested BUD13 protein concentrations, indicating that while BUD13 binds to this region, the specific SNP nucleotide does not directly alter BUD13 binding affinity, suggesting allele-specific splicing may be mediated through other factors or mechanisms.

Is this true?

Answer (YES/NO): NO